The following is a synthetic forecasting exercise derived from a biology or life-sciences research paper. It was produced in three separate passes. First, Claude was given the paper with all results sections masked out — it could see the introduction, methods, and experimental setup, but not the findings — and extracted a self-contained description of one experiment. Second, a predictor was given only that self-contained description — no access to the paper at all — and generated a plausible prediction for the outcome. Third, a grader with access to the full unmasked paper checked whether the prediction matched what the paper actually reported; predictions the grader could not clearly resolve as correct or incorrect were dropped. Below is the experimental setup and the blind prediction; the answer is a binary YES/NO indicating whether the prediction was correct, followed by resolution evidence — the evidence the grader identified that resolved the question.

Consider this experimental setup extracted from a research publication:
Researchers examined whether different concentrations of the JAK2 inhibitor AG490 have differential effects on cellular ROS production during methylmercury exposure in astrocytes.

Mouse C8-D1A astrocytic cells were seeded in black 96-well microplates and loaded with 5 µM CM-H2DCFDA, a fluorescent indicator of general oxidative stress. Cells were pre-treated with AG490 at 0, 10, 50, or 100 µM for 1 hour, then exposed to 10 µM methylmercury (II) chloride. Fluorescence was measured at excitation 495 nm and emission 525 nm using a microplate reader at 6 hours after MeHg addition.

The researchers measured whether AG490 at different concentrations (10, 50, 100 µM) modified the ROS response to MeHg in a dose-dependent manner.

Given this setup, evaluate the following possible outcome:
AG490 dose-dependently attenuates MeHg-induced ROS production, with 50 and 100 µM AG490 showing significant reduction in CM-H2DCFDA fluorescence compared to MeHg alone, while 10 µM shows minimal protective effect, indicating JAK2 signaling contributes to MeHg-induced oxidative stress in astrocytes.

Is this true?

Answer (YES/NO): NO